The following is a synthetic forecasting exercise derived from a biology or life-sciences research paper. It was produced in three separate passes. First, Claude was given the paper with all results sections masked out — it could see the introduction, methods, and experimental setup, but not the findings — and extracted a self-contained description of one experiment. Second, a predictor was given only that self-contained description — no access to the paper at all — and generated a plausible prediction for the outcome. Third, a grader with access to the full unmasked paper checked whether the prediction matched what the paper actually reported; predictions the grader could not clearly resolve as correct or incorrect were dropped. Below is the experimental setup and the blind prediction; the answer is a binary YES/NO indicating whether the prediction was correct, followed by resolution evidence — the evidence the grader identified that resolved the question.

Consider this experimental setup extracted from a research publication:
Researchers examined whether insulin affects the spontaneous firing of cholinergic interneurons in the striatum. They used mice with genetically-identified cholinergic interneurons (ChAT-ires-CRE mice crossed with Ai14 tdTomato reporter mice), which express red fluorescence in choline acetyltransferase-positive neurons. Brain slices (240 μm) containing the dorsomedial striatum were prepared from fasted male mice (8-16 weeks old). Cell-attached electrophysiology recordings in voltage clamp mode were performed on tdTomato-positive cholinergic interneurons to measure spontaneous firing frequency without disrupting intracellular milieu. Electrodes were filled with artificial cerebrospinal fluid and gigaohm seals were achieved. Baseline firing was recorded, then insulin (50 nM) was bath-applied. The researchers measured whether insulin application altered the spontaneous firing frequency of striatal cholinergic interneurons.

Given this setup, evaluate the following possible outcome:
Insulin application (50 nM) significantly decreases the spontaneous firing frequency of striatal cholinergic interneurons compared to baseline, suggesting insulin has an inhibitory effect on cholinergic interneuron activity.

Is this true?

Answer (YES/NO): NO